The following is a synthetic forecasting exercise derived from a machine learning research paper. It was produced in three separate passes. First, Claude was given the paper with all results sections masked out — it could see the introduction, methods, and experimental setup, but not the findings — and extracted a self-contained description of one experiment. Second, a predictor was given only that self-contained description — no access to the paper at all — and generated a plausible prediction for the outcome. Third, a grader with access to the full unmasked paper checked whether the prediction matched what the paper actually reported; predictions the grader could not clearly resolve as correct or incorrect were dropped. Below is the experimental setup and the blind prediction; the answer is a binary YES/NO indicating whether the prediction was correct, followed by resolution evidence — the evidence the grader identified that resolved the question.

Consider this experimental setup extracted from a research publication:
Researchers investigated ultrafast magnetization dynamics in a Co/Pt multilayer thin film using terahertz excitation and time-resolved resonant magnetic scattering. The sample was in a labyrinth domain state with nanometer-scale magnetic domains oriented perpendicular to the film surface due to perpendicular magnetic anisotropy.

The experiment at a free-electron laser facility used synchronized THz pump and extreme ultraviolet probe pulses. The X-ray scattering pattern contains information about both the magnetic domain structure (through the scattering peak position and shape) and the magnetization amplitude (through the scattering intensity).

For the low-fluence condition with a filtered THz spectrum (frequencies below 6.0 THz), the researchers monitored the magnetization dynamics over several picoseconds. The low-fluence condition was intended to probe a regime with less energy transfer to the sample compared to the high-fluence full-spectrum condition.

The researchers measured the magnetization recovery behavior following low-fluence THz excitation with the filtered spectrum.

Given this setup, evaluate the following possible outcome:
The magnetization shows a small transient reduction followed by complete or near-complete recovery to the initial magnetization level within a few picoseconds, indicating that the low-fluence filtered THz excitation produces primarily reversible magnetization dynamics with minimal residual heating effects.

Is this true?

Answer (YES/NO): YES